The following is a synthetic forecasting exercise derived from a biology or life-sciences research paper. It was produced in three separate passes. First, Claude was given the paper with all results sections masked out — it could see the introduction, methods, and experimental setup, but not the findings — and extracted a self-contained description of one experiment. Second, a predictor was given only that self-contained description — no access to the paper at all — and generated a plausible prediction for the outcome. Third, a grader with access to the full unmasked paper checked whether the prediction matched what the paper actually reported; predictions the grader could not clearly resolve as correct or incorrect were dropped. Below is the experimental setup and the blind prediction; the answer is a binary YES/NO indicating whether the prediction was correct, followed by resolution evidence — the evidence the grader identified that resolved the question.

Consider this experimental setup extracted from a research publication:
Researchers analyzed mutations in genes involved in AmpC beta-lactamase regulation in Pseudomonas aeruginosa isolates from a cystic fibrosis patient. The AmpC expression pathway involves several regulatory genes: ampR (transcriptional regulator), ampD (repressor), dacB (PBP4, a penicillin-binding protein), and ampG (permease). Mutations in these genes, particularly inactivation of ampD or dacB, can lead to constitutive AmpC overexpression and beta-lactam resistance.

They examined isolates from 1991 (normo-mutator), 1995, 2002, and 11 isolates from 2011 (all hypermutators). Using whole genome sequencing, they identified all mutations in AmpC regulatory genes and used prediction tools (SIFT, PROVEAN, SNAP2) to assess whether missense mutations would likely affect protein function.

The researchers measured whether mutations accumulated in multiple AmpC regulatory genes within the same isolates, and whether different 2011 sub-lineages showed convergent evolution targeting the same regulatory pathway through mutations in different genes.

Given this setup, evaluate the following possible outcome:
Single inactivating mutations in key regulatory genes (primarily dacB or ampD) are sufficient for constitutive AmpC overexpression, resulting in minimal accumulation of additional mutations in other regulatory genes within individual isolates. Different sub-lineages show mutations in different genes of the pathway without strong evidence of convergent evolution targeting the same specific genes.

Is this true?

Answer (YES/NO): NO